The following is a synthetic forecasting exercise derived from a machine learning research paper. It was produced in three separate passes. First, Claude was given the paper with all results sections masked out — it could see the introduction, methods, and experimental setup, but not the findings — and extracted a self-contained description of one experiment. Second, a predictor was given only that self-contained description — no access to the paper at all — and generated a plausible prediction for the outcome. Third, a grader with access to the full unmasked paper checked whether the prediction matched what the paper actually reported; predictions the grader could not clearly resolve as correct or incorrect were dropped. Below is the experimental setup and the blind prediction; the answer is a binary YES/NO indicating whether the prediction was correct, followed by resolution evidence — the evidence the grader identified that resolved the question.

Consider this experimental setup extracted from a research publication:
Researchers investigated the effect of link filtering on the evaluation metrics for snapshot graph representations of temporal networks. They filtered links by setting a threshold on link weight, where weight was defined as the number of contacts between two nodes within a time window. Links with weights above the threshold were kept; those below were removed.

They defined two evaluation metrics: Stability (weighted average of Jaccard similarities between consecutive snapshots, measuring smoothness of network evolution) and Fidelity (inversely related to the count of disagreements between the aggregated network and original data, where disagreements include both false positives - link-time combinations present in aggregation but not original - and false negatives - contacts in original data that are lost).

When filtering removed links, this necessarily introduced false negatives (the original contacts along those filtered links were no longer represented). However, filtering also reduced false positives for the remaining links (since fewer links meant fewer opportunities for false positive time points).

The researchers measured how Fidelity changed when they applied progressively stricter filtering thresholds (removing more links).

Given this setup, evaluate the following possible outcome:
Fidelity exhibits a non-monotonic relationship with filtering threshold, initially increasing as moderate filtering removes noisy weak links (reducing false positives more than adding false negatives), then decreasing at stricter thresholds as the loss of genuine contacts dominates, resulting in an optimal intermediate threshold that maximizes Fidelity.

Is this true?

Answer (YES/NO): YES